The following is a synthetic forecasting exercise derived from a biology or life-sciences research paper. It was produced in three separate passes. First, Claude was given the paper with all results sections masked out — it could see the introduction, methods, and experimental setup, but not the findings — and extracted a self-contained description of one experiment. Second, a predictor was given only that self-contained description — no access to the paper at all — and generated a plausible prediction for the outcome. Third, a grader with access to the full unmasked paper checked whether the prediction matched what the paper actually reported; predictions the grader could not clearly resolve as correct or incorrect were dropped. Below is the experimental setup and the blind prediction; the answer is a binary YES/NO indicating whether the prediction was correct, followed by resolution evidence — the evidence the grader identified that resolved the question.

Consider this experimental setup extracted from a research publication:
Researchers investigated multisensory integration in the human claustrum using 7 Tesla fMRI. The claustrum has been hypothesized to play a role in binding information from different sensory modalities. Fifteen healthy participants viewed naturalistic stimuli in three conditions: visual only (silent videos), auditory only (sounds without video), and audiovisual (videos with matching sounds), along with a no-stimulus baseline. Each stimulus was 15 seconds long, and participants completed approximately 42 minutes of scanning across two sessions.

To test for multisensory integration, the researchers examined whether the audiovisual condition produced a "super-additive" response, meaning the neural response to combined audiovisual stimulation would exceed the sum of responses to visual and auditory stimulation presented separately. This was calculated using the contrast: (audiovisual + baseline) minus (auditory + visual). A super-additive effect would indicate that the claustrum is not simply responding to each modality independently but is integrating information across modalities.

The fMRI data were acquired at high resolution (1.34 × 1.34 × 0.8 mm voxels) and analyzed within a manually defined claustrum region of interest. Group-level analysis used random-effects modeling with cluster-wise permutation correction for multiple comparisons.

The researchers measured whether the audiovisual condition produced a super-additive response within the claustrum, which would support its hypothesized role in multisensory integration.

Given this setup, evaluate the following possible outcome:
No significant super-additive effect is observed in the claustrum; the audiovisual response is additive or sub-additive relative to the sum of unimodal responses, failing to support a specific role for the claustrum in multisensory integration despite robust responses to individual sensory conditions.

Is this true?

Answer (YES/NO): NO